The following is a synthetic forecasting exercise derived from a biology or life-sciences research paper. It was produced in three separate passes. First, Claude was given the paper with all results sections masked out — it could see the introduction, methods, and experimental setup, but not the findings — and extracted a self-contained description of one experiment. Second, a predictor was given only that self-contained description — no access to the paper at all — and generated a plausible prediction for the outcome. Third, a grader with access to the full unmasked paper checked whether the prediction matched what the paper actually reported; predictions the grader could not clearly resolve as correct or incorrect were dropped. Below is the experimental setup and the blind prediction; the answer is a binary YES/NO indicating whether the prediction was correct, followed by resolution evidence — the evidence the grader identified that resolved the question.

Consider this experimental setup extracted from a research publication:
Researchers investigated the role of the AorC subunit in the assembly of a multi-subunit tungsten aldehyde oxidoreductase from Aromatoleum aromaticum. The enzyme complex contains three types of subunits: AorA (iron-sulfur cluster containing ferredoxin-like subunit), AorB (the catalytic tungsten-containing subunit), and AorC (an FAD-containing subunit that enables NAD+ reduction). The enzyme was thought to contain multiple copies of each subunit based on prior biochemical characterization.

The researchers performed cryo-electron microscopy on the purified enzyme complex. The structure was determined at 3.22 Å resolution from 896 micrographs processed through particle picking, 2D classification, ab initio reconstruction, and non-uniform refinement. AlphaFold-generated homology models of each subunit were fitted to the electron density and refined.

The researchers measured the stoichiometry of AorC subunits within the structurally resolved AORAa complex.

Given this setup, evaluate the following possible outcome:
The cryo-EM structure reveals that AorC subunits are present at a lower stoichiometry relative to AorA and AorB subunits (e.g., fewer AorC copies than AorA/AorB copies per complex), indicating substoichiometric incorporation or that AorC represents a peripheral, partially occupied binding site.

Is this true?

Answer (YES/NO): NO